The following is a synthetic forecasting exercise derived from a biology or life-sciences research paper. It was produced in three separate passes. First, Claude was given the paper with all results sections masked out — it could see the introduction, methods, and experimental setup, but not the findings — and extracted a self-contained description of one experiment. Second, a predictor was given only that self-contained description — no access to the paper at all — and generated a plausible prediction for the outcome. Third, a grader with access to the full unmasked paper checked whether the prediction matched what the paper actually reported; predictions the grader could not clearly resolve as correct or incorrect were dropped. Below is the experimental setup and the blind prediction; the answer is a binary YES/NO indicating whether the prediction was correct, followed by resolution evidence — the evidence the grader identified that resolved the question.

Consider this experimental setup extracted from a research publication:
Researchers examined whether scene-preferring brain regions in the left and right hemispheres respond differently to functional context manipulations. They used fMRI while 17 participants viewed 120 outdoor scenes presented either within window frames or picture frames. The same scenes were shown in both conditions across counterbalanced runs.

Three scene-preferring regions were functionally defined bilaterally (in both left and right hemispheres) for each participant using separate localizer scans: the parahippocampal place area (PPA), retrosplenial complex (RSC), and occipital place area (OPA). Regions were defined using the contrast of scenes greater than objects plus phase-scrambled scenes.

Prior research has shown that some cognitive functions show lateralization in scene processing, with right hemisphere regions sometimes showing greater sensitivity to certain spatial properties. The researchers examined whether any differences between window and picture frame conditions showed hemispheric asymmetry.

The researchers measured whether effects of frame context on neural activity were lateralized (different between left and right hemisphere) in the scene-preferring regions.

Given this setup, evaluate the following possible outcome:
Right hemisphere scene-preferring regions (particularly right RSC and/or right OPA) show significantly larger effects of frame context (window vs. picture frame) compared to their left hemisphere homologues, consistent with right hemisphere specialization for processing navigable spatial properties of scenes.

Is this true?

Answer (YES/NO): NO